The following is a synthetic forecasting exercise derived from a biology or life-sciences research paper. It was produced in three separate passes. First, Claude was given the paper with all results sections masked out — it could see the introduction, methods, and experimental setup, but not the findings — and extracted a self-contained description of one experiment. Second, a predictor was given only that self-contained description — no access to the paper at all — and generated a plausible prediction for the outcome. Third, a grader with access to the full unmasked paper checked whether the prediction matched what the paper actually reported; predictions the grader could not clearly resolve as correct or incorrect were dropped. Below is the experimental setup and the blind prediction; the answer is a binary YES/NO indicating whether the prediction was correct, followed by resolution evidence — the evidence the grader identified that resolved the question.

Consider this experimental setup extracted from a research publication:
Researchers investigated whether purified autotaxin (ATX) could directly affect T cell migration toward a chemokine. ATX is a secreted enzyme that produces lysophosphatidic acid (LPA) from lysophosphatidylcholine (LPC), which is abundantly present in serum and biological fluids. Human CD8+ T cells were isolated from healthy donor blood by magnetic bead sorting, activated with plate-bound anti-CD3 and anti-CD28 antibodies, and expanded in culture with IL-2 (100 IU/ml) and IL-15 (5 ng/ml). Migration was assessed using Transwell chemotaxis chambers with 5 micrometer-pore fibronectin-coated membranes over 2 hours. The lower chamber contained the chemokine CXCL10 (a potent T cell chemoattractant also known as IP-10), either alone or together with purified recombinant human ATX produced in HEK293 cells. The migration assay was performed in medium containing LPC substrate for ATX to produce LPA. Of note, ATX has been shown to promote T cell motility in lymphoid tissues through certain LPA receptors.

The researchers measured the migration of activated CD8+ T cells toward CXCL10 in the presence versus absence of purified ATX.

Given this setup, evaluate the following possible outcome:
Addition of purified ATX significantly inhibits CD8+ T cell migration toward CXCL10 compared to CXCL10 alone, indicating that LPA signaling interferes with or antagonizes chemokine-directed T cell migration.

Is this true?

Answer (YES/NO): YES